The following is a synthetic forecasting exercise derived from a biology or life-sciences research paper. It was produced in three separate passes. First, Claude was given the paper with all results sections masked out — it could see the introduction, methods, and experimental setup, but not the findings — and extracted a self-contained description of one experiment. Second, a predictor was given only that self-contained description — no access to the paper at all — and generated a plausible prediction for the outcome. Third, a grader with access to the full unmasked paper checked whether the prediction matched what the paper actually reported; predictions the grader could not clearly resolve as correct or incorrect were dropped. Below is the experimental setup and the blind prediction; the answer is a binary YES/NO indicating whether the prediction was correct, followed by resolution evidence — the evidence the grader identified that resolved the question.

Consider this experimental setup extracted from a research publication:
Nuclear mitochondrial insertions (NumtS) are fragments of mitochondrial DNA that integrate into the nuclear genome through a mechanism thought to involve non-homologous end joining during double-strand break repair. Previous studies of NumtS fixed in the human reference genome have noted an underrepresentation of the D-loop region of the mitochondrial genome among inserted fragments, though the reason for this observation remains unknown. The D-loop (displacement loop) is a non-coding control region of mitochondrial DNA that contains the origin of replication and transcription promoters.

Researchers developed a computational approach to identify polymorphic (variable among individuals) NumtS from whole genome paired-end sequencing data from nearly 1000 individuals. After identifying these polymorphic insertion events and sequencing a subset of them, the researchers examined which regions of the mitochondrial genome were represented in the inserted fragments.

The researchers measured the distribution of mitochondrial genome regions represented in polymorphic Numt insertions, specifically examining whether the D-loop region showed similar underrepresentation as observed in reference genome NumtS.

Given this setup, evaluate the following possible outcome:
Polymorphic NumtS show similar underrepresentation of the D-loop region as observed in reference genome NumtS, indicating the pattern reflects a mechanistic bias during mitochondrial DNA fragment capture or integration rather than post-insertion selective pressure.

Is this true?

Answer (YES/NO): NO